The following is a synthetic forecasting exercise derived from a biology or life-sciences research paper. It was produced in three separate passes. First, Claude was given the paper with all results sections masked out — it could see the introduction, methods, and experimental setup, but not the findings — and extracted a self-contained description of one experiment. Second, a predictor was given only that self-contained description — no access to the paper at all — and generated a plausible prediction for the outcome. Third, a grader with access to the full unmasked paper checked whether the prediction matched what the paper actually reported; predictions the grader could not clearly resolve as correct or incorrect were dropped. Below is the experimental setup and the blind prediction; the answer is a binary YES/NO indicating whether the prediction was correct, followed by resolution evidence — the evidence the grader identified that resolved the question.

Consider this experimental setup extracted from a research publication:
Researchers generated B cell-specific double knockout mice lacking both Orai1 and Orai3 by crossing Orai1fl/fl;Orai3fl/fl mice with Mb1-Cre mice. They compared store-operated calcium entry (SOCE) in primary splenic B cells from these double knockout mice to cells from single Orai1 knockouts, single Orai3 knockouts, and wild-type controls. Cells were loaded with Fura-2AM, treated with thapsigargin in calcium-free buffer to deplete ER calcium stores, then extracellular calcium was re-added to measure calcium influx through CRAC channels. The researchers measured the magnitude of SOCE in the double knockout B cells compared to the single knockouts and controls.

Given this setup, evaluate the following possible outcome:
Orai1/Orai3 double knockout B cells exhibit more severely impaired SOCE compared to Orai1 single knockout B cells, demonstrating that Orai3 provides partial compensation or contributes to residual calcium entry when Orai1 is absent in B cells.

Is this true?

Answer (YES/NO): YES